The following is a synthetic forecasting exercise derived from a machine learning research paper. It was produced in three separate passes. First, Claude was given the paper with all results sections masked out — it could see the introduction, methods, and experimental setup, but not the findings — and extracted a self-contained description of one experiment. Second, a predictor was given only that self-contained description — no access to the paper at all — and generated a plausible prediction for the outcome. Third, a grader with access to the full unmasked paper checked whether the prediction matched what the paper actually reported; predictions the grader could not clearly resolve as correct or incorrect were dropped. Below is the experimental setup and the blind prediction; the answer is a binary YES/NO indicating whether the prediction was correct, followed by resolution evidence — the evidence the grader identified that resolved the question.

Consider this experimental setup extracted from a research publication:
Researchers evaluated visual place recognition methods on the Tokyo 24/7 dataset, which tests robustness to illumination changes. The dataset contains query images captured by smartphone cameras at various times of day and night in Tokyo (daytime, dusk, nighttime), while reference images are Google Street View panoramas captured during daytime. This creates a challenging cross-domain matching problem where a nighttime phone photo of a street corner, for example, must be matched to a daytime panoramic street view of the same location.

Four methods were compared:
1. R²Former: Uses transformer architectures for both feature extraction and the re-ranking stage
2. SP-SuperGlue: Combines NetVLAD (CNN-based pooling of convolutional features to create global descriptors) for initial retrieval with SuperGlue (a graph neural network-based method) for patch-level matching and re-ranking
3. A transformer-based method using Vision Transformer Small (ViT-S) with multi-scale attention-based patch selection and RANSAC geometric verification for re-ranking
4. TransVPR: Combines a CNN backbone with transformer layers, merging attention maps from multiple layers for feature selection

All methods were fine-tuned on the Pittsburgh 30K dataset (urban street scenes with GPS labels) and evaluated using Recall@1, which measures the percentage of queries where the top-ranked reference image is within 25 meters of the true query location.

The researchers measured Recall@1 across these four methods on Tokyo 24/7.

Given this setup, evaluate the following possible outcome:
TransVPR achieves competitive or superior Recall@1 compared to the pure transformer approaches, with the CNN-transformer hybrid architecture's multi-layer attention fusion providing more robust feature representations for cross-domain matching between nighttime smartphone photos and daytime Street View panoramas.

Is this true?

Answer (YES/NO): NO